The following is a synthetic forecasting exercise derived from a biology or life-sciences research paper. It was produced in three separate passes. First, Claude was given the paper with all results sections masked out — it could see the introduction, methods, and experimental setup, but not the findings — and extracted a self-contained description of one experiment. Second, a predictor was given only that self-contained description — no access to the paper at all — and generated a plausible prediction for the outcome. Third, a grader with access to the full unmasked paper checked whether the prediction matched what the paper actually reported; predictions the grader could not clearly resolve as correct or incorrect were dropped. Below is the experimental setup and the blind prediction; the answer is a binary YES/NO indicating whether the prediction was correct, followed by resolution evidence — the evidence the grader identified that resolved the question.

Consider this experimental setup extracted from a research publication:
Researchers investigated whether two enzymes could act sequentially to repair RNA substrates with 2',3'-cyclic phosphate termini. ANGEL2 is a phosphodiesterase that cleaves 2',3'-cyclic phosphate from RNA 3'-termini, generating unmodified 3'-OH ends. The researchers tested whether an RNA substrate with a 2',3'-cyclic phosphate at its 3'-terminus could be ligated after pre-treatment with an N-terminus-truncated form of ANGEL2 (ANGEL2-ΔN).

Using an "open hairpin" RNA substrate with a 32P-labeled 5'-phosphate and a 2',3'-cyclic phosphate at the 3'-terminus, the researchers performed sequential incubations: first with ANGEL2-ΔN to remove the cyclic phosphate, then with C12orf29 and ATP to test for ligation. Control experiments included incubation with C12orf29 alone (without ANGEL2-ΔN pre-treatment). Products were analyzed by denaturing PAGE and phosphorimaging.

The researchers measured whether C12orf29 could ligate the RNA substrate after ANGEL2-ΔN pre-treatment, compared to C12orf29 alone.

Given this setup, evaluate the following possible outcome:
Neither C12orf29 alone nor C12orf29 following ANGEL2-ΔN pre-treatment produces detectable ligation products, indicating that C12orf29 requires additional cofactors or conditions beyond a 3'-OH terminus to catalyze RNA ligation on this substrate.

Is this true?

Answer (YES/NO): NO